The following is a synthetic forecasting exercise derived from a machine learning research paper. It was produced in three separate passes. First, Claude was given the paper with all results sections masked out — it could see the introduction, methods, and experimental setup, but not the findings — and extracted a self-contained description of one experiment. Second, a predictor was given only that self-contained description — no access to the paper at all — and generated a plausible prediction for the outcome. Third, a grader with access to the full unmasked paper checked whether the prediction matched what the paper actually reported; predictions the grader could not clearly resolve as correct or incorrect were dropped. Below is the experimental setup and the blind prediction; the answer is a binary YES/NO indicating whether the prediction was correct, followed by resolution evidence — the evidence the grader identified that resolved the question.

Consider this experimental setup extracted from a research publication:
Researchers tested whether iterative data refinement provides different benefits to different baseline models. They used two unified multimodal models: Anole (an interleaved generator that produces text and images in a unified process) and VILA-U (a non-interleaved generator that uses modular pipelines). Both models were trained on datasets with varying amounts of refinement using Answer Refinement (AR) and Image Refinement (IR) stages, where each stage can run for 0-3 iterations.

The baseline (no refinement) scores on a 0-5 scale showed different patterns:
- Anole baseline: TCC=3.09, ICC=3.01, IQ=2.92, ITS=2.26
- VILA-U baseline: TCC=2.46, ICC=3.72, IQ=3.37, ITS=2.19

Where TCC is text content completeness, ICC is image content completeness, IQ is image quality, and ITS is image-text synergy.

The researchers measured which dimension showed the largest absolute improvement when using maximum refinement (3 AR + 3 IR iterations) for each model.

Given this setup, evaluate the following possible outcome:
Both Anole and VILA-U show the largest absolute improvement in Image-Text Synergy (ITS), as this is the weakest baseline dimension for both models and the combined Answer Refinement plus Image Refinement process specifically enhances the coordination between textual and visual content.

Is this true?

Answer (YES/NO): YES